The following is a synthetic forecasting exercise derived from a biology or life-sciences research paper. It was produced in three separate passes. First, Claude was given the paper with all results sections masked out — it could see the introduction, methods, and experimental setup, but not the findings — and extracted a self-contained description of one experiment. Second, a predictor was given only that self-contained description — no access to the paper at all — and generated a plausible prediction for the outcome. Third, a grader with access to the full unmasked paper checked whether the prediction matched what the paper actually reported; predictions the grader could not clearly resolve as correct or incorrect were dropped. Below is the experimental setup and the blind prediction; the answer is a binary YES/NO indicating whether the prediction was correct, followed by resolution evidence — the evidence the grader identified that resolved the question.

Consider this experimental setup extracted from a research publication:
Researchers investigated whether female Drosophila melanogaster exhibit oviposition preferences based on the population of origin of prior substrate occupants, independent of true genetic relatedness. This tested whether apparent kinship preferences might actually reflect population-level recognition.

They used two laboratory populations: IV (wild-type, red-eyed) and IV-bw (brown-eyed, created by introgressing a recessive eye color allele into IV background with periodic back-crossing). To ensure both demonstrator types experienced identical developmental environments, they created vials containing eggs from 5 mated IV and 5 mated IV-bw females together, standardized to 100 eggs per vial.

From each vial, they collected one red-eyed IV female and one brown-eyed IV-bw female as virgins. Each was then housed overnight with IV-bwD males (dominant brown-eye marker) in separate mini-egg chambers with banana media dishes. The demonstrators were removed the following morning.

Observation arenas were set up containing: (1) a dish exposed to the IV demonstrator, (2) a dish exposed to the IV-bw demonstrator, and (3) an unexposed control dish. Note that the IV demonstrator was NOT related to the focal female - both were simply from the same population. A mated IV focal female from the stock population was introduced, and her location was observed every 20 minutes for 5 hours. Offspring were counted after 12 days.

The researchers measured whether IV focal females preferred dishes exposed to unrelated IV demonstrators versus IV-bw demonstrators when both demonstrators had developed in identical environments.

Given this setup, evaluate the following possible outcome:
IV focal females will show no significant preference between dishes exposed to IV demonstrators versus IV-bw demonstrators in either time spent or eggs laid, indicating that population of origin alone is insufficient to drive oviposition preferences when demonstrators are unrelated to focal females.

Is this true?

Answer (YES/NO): NO